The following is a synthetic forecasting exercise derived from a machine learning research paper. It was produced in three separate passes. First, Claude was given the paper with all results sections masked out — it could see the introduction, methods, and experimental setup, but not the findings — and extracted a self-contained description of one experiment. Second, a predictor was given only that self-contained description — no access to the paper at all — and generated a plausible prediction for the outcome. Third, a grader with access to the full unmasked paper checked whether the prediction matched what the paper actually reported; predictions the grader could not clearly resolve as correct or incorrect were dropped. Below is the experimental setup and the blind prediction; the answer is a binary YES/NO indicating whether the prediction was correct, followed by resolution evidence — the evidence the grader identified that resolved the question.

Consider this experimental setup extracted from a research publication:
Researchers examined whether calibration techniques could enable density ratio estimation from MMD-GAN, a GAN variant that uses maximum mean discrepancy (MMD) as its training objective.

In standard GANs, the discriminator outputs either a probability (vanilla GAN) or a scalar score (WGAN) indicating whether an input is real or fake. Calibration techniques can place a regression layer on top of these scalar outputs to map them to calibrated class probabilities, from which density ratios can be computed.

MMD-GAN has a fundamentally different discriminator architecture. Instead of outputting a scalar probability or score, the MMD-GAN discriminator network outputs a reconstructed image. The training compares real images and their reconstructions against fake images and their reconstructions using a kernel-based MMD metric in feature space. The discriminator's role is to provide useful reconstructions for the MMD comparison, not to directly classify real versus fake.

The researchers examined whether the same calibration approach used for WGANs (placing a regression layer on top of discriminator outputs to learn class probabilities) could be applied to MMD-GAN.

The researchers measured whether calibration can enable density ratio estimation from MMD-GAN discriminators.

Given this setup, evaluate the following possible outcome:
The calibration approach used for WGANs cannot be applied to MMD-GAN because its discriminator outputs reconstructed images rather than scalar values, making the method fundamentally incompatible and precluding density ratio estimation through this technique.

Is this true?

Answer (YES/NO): YES